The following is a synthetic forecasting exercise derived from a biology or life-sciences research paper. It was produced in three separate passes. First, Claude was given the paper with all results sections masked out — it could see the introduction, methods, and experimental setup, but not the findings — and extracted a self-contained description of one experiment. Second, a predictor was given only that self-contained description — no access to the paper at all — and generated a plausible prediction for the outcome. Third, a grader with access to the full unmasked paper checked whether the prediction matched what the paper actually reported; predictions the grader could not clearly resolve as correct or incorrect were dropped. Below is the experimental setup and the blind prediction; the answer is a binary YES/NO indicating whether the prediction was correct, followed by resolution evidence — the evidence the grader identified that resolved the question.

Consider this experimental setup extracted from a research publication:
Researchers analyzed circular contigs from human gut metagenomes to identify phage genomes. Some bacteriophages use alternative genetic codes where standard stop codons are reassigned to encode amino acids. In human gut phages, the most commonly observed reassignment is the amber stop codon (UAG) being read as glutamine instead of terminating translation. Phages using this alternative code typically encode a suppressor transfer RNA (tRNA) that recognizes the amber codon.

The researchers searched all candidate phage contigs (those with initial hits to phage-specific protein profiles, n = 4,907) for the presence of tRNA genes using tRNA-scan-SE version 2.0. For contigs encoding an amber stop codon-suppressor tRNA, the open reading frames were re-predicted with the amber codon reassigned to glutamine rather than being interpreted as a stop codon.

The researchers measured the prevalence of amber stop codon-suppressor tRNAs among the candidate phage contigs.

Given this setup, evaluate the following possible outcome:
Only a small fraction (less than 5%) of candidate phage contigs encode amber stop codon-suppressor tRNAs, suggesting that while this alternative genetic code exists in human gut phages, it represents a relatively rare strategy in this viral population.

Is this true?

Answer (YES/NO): YES